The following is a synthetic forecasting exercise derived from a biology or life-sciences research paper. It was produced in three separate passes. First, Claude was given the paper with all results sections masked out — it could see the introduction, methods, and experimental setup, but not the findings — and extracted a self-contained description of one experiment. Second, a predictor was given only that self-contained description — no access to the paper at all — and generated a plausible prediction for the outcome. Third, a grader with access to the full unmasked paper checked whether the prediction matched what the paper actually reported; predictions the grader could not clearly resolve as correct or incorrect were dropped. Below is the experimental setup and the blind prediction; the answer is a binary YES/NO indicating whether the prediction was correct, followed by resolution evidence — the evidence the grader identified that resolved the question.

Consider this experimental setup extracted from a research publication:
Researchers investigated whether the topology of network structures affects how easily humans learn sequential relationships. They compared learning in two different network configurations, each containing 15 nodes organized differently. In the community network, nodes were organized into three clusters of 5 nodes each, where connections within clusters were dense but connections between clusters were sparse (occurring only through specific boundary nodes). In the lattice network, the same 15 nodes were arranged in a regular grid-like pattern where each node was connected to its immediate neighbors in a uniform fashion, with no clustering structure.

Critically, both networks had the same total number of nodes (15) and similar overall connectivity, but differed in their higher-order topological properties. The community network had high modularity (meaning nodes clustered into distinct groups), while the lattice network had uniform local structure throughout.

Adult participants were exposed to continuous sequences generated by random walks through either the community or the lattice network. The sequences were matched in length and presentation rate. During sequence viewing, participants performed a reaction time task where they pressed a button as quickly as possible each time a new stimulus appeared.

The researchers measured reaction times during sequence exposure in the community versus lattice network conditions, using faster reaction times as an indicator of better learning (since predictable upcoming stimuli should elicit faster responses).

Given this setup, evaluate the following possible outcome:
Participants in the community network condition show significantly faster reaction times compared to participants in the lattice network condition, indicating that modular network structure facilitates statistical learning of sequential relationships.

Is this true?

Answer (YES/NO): YES